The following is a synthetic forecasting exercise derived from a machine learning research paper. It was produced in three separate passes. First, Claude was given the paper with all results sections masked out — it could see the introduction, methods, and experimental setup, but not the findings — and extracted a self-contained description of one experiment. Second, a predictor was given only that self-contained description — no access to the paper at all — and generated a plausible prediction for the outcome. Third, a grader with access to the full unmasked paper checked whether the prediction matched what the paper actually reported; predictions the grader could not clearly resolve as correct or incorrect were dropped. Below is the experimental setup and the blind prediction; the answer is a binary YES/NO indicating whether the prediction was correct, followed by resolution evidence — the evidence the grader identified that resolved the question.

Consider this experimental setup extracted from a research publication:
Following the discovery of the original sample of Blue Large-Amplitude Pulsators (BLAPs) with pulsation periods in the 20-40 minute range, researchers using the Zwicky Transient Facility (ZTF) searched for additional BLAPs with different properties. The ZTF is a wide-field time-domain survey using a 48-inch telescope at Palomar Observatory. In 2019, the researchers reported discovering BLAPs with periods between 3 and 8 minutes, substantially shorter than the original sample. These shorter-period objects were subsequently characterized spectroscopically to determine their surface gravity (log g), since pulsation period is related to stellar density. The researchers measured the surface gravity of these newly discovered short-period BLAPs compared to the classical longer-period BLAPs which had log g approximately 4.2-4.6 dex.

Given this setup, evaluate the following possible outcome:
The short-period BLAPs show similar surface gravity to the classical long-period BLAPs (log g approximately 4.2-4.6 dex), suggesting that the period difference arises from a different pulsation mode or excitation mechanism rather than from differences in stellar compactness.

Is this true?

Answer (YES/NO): NO